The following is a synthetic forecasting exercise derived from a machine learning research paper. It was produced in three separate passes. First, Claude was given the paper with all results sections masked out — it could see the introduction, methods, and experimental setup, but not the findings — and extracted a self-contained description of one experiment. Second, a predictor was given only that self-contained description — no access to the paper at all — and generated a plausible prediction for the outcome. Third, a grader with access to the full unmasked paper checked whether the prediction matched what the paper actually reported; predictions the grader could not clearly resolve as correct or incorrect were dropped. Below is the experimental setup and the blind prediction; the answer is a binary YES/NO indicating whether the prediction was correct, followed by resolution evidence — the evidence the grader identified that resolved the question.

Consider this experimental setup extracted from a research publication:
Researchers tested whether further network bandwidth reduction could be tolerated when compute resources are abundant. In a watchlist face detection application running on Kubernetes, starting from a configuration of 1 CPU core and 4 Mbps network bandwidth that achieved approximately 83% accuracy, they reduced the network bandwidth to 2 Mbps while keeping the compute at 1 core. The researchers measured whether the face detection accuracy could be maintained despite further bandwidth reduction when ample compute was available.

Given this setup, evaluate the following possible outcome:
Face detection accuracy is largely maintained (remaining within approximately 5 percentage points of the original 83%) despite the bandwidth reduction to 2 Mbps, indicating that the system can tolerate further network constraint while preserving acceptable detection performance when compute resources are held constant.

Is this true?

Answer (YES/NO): YES